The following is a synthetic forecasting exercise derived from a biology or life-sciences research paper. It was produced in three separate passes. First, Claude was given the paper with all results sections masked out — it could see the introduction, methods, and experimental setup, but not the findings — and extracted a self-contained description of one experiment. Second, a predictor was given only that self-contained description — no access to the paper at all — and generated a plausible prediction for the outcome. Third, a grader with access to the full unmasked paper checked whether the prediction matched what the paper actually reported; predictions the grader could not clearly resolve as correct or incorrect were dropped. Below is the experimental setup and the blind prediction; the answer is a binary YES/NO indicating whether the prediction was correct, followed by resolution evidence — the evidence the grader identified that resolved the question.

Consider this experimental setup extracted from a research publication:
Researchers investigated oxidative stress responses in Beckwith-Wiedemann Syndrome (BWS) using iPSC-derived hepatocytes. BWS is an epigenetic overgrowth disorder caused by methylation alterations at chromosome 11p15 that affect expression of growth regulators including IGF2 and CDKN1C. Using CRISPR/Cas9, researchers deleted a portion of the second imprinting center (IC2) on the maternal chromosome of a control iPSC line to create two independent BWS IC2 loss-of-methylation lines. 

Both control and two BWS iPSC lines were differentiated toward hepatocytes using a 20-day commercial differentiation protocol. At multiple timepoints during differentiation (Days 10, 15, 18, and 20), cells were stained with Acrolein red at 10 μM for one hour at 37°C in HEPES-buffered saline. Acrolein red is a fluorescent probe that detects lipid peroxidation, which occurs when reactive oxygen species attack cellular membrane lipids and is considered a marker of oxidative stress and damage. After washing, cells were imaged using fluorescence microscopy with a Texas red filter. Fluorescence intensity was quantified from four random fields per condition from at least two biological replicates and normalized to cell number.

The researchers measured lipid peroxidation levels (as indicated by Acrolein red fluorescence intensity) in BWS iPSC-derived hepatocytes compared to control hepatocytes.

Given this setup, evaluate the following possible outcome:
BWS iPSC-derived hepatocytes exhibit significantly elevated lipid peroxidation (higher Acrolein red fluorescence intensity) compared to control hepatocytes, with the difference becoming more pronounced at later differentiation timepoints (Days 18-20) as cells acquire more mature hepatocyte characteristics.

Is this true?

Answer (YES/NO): YES